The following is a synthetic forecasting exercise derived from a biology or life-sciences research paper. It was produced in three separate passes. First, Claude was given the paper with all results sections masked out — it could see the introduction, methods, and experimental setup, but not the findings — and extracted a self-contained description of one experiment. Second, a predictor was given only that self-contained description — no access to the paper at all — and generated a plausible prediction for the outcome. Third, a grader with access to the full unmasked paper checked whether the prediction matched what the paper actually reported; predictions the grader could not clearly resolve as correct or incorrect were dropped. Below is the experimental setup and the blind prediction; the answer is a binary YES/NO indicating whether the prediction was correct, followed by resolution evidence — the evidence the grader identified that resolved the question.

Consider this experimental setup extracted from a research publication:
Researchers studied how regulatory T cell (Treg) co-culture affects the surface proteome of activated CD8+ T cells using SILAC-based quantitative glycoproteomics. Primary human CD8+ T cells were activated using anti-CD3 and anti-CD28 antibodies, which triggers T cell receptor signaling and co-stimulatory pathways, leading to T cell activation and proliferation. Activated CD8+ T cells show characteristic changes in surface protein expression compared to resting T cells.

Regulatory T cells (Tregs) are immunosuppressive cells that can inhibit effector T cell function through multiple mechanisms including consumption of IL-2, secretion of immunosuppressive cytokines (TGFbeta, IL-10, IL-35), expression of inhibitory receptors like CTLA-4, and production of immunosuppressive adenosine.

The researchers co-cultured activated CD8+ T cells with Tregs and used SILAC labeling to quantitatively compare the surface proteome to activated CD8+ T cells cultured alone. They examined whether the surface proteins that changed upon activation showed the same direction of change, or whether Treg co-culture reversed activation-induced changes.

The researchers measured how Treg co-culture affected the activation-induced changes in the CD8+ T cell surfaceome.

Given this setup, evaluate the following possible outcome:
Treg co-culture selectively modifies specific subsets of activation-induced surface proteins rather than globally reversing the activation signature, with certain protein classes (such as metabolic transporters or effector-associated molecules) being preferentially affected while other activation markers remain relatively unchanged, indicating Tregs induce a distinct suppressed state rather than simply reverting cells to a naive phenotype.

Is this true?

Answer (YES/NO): YES